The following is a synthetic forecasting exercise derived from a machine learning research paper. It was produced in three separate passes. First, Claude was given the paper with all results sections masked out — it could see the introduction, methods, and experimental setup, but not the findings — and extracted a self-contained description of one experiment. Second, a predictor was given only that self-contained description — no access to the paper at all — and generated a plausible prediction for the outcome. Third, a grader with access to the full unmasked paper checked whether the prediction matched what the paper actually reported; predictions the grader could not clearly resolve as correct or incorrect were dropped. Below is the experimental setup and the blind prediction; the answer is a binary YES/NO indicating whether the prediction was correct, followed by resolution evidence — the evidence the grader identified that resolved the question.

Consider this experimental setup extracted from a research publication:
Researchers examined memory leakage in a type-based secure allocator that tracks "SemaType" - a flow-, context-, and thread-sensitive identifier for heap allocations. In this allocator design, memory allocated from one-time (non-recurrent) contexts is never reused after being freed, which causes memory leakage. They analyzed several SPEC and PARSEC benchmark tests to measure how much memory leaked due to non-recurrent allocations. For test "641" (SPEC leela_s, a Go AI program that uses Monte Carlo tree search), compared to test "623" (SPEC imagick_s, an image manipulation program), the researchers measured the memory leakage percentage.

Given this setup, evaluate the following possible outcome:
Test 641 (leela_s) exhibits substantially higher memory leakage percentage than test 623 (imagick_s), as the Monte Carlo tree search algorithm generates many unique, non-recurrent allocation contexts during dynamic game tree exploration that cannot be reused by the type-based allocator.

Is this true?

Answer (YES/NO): YES